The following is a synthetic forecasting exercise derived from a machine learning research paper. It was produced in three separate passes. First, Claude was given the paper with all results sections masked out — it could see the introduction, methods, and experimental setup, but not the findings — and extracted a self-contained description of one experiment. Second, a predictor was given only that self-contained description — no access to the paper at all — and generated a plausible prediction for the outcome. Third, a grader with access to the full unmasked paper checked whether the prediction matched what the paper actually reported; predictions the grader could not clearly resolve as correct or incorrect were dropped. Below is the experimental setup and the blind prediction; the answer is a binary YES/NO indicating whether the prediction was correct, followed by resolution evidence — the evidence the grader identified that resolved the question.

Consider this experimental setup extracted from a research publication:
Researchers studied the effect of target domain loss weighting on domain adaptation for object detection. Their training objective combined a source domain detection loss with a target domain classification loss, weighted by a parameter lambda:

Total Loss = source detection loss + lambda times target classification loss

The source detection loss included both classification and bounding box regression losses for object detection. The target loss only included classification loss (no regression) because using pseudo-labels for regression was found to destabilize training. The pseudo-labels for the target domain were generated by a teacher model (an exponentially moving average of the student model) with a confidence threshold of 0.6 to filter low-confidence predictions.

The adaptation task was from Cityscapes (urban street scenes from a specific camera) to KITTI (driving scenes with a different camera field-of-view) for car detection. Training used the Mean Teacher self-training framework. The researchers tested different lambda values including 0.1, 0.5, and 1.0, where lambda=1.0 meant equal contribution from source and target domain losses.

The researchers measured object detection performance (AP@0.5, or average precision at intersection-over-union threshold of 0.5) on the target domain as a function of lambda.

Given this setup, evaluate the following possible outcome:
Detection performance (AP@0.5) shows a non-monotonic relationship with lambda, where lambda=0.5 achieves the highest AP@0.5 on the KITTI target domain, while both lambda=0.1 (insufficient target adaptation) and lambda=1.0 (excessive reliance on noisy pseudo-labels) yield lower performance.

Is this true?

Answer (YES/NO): NO